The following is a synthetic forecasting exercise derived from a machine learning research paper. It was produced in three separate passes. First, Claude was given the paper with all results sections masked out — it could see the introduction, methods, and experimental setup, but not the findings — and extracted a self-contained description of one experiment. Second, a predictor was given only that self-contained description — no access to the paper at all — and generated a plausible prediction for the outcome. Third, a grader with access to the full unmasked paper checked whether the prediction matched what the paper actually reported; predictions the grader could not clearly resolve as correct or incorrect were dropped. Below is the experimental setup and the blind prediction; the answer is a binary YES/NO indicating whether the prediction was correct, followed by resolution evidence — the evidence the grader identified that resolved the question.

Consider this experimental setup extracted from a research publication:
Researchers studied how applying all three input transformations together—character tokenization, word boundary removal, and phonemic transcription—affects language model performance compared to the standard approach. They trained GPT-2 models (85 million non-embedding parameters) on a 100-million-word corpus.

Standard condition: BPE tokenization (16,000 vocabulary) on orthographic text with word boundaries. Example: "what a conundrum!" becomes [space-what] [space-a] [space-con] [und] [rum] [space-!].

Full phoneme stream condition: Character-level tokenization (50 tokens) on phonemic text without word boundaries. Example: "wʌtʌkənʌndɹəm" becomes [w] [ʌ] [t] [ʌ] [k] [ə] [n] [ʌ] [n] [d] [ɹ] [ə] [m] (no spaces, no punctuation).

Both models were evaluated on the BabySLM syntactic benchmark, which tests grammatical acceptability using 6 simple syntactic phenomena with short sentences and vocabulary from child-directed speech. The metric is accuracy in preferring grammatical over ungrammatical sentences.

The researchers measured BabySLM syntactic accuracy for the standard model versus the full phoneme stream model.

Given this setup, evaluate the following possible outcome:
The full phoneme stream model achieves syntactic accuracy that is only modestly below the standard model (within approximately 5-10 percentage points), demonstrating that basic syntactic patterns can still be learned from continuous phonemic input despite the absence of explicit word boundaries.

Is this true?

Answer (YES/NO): YES